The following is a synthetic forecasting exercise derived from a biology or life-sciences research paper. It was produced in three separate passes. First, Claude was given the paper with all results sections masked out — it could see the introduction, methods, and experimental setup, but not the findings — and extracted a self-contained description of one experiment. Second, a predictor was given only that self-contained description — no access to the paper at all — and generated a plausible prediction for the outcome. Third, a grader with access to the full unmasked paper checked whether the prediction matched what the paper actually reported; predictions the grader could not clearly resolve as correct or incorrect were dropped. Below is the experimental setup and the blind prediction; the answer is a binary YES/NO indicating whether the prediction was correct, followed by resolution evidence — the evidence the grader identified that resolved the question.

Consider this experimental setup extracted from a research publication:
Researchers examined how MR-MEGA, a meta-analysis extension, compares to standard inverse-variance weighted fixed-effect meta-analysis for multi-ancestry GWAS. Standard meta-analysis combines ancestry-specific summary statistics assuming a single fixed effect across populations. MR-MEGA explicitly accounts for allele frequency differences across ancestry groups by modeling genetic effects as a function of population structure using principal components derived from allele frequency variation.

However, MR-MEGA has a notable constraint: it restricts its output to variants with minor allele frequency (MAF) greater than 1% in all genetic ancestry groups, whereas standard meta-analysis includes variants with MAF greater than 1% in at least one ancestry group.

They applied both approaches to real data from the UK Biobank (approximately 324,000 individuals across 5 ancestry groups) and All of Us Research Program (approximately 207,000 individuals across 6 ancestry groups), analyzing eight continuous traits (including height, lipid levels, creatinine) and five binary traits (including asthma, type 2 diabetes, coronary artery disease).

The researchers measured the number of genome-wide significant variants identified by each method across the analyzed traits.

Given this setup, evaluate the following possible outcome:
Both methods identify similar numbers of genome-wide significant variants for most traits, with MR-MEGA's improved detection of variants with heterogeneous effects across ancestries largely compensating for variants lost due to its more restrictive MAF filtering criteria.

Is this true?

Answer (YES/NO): NO